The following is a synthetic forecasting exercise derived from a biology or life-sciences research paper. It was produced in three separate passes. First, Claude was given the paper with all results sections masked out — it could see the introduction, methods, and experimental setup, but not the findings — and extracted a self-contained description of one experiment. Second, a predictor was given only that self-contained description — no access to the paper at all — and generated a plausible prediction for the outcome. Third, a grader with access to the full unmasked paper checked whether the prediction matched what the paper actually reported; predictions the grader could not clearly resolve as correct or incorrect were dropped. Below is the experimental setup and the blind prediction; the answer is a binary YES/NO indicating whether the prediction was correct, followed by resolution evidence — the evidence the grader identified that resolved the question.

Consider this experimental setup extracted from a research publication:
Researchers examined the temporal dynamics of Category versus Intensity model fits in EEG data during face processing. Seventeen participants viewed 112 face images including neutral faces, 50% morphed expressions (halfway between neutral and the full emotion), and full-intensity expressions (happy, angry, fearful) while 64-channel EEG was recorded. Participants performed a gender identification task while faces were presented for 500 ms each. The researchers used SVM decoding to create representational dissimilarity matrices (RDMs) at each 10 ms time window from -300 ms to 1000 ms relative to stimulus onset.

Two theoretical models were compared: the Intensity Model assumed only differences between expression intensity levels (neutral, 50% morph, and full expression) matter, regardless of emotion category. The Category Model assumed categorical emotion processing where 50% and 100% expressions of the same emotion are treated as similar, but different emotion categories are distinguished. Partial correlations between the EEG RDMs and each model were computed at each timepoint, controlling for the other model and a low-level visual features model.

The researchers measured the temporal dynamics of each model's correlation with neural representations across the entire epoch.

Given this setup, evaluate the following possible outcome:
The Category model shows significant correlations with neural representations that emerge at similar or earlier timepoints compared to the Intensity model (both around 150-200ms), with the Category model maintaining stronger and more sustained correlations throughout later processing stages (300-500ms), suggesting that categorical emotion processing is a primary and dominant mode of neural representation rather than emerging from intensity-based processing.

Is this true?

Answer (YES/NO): NO